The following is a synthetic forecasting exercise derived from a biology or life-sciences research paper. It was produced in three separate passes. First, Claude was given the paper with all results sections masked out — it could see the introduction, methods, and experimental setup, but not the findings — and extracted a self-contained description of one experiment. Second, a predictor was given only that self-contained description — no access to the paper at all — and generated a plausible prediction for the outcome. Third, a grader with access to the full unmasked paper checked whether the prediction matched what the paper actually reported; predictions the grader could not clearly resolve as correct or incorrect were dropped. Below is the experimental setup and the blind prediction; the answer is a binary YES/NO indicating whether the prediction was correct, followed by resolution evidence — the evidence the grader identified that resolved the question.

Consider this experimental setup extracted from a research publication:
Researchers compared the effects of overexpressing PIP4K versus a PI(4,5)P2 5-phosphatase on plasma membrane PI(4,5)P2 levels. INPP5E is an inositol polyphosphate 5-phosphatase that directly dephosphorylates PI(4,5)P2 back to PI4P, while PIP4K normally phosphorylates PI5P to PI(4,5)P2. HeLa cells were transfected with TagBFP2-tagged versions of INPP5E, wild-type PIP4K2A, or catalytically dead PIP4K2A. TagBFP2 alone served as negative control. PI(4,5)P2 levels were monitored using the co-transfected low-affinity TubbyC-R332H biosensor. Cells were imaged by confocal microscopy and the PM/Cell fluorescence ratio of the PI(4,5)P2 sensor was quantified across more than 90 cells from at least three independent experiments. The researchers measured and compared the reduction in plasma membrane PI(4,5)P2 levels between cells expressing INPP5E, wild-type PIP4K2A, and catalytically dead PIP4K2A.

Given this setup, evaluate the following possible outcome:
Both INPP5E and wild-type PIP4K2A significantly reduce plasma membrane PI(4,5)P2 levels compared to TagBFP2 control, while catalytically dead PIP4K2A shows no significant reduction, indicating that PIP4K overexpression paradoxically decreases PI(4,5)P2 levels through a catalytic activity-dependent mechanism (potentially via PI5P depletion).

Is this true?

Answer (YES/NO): NO